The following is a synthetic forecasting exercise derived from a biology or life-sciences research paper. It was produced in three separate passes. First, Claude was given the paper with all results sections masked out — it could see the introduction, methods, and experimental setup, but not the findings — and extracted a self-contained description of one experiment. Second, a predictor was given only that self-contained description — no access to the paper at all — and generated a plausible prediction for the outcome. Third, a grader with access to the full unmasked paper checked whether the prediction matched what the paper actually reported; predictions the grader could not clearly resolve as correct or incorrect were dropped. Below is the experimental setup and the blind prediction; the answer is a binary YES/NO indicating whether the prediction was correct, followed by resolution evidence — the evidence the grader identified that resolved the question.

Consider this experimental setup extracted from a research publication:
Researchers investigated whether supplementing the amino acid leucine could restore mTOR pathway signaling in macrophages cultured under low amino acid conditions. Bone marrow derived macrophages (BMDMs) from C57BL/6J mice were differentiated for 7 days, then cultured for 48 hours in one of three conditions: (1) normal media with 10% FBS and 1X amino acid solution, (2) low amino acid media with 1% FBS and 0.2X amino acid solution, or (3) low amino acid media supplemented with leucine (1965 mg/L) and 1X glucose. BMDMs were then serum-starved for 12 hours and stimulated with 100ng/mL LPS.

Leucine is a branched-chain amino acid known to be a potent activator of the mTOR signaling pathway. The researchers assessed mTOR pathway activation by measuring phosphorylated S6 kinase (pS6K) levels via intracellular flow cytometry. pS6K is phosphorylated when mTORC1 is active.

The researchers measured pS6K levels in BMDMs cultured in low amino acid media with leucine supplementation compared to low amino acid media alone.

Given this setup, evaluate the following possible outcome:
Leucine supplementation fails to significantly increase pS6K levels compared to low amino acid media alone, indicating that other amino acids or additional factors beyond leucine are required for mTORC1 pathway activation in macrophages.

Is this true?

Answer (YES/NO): NO